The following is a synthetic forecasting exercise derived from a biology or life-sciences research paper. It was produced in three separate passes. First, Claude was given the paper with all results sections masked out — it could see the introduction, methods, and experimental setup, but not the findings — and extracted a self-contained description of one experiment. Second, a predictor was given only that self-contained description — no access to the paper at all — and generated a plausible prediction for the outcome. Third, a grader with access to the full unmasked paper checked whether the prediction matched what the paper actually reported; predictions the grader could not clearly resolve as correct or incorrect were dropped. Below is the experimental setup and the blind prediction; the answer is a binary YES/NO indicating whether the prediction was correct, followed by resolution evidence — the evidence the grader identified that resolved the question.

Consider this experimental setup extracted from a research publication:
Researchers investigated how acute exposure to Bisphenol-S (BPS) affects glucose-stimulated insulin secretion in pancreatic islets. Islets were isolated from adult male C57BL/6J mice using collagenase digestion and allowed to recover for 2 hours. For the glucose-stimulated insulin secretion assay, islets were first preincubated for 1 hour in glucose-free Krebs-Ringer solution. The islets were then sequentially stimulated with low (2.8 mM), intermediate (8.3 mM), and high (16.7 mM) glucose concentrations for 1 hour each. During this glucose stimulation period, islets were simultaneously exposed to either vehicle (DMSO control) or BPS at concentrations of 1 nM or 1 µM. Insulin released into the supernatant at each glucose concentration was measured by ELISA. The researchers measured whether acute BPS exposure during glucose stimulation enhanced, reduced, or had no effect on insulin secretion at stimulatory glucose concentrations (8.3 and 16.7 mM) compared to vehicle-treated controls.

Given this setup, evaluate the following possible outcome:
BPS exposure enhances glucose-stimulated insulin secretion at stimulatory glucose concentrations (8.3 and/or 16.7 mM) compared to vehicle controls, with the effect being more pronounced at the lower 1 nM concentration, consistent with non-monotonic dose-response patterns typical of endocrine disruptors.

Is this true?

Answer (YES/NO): NO